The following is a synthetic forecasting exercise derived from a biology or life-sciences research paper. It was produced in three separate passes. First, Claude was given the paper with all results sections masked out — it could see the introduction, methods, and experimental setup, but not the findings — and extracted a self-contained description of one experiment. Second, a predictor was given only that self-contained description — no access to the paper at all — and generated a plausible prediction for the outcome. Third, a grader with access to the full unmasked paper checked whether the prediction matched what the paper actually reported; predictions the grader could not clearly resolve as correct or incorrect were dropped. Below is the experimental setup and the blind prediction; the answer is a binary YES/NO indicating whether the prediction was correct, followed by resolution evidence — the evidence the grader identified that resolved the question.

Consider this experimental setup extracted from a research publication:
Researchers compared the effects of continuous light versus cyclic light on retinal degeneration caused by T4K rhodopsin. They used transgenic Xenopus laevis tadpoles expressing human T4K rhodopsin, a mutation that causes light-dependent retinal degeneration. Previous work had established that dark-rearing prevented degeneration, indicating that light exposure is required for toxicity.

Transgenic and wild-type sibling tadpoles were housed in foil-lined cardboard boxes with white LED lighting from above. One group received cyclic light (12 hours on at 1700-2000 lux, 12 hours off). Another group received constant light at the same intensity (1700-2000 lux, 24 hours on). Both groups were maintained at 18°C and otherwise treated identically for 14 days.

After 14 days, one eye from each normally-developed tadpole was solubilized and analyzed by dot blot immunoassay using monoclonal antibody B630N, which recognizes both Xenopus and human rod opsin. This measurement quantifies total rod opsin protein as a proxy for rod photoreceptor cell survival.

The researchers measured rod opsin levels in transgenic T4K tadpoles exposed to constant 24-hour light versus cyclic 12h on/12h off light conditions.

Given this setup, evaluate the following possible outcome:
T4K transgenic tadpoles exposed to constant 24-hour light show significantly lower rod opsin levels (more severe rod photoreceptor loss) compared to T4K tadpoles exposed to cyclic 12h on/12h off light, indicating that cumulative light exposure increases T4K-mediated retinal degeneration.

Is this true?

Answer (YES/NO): NO